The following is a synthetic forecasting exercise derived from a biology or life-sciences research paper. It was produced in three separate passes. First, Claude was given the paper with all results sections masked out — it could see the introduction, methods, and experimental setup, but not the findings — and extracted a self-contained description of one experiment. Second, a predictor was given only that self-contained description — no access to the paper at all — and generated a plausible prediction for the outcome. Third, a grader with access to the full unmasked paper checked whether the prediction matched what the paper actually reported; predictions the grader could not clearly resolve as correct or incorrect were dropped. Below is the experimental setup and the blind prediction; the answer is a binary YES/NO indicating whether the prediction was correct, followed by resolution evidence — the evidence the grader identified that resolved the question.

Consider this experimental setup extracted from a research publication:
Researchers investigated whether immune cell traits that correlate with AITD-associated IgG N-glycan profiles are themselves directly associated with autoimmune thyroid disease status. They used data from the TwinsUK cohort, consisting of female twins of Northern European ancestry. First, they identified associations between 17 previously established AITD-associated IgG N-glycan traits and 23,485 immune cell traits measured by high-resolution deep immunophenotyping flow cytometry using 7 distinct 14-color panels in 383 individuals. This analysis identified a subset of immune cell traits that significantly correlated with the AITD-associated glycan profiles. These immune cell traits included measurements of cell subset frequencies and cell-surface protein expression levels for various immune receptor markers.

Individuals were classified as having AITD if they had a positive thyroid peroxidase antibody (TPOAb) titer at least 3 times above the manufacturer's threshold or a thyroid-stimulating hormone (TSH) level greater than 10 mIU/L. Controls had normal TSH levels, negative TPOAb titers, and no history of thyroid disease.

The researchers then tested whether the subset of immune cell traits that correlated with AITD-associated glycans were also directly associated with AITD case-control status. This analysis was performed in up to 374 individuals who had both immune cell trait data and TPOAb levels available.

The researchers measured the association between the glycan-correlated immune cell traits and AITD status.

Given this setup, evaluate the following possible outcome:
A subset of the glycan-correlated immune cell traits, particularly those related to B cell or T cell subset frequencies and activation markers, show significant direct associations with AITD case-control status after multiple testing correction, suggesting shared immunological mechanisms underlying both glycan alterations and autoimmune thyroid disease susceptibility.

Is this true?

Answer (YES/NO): NO